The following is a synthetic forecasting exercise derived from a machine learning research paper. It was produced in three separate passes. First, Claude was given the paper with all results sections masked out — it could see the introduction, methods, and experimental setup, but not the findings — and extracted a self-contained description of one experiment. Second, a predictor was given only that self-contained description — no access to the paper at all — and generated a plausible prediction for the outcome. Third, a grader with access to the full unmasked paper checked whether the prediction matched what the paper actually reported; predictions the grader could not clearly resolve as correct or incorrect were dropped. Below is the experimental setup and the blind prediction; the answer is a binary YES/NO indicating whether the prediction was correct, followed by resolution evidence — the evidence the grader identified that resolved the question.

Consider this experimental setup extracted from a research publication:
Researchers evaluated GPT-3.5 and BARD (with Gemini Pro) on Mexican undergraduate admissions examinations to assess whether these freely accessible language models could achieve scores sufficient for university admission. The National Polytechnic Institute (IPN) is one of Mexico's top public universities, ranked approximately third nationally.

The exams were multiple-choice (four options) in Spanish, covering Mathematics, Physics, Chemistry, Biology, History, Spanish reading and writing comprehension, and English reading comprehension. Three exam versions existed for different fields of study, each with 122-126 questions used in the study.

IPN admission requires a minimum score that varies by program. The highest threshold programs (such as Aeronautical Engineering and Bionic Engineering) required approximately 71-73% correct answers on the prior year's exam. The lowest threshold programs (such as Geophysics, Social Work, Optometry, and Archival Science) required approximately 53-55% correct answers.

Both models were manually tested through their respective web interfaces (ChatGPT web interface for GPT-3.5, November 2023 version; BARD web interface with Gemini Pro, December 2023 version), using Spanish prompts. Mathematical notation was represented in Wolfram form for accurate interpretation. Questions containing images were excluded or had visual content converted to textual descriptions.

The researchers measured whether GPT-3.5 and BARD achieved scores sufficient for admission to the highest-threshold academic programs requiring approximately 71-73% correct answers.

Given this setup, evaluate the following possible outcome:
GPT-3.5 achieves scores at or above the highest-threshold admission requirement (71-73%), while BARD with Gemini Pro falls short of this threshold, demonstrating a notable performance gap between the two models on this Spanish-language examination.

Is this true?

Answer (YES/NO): NO